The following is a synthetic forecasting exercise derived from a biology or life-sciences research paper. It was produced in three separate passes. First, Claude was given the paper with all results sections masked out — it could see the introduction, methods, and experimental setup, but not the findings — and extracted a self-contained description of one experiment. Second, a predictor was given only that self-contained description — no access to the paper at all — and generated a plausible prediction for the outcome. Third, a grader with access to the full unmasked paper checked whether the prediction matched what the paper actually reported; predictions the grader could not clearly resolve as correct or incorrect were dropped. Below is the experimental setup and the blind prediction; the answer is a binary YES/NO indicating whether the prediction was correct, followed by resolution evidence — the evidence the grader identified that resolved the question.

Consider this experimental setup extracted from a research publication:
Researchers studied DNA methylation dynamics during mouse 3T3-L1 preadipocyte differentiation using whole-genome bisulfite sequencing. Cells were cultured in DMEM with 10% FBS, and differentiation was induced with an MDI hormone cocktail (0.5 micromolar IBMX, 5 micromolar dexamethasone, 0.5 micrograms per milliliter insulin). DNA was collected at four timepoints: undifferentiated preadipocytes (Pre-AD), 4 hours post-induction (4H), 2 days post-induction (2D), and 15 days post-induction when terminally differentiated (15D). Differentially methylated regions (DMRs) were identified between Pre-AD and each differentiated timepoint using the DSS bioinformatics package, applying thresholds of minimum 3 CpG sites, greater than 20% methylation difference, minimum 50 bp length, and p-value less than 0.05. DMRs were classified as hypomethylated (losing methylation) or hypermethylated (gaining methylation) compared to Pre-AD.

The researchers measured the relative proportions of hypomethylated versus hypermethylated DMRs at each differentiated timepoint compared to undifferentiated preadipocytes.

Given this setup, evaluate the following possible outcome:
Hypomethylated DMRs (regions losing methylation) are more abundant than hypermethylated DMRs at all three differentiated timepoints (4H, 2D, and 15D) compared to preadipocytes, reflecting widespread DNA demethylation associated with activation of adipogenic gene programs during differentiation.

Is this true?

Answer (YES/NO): NO